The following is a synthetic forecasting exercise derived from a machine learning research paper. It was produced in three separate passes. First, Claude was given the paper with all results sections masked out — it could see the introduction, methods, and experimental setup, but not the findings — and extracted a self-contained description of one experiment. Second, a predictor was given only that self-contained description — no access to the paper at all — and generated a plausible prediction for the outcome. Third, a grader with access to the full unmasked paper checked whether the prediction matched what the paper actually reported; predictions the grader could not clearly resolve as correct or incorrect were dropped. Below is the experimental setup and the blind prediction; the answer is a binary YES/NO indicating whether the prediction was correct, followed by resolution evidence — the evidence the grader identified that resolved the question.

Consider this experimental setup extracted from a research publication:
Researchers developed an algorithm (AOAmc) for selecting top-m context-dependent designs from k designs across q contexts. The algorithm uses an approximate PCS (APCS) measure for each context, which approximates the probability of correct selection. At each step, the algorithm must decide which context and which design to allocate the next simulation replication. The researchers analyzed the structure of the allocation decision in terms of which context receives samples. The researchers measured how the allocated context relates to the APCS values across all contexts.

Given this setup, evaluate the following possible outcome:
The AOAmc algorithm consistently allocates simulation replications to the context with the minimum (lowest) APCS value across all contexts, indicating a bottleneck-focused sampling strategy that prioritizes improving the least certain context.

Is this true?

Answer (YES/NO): YES